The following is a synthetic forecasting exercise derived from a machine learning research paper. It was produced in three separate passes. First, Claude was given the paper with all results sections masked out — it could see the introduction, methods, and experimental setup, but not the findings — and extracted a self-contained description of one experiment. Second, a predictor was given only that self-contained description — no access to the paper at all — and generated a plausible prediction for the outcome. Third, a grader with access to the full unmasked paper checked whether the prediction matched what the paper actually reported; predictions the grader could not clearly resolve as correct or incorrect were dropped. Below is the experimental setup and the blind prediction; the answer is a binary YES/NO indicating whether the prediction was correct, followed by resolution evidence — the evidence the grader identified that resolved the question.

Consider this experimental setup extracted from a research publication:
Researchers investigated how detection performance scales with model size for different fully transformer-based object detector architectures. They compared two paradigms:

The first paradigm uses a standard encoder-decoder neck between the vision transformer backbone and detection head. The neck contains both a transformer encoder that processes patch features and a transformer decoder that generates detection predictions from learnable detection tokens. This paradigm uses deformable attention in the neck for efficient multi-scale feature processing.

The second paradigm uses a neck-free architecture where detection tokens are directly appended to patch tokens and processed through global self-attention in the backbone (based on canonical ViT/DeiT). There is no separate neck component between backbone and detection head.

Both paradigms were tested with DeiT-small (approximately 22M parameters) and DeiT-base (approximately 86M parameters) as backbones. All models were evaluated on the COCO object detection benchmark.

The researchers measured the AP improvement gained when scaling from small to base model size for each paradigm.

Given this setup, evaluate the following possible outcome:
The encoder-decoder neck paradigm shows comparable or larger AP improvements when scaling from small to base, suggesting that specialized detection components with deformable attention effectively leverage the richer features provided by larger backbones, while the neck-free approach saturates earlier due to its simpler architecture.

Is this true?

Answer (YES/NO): NO